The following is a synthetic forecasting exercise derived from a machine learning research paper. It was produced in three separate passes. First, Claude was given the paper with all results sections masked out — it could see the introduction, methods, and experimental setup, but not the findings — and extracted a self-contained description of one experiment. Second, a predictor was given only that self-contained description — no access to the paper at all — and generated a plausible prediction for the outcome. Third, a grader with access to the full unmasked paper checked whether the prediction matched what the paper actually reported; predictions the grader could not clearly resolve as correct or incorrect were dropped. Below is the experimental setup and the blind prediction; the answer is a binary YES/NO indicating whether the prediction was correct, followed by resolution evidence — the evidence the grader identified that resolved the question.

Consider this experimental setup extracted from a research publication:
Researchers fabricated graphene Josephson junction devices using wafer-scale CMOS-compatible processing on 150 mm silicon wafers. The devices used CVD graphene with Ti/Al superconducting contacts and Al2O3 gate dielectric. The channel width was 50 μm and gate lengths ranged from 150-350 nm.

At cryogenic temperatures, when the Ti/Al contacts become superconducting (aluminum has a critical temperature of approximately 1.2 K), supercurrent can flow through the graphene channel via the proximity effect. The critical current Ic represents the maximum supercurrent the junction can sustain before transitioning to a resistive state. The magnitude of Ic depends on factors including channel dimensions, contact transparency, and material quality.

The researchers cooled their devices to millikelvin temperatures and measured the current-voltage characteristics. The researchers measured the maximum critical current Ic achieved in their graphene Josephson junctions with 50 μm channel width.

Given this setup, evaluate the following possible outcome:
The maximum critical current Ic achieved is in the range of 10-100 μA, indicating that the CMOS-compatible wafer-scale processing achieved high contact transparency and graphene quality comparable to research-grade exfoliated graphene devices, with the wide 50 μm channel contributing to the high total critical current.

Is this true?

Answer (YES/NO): NO